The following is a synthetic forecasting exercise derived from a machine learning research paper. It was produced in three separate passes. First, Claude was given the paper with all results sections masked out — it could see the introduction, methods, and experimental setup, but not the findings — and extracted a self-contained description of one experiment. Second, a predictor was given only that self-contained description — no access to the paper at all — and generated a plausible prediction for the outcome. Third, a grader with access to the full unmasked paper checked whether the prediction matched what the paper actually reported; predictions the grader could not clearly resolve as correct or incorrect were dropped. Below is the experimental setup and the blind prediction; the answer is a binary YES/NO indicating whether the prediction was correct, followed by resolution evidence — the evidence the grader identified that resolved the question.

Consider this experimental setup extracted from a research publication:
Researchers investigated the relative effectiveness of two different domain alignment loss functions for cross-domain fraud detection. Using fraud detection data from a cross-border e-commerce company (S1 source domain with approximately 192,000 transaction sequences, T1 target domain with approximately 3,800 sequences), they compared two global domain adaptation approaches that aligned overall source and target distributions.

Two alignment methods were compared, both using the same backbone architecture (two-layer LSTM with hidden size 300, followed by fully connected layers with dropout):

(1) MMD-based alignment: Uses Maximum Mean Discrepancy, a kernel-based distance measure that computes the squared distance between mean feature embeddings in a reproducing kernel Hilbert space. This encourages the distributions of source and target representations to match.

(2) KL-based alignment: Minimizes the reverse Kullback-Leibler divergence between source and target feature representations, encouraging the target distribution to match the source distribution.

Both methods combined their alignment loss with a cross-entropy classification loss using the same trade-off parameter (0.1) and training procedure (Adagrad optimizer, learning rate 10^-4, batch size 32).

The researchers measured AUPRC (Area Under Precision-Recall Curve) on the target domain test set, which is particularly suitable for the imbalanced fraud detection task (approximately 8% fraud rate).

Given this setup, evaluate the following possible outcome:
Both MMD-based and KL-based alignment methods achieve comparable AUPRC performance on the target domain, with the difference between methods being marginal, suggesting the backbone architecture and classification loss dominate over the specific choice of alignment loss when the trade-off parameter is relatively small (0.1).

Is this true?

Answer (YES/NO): NO